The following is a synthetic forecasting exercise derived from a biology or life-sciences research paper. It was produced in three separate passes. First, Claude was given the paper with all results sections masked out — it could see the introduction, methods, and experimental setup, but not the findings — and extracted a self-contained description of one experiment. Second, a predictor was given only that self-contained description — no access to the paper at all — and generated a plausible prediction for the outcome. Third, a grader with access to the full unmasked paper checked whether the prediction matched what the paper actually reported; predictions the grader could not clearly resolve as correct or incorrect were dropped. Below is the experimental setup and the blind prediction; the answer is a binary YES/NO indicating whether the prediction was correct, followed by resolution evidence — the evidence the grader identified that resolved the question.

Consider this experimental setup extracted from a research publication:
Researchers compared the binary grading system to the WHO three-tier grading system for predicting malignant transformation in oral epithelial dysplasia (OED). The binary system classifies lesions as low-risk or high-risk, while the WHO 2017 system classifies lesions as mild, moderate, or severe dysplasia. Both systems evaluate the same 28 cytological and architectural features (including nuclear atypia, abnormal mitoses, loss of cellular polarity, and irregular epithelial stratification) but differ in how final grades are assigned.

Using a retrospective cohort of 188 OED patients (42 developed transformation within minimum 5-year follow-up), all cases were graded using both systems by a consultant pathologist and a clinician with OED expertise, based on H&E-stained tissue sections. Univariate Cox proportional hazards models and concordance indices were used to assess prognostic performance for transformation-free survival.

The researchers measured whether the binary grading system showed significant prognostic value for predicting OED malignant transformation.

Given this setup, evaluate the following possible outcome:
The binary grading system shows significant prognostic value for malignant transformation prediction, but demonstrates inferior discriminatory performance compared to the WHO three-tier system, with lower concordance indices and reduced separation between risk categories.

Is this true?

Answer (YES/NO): NO